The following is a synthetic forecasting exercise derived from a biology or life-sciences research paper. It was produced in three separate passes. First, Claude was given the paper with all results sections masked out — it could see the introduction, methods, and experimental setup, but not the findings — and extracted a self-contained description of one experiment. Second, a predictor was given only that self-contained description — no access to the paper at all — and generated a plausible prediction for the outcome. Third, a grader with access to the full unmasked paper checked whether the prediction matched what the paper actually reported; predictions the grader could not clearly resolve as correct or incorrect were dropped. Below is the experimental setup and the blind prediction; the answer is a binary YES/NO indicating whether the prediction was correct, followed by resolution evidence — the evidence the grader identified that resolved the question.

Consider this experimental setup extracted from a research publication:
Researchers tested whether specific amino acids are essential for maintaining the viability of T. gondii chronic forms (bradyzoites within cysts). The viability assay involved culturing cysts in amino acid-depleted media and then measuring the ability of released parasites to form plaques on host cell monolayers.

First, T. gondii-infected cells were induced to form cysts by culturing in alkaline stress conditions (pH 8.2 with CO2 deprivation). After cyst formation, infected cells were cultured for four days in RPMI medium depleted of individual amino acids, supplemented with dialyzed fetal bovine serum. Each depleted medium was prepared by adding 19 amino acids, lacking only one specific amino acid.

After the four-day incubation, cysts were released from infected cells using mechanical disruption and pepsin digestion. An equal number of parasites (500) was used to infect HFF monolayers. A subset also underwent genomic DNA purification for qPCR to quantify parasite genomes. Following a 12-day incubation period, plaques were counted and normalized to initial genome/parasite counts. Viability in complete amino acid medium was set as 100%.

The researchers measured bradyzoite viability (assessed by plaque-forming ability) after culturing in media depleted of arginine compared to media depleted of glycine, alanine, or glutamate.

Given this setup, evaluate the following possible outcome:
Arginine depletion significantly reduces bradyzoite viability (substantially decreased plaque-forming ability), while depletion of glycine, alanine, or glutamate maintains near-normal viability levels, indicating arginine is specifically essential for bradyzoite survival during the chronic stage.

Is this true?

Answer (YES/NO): NO